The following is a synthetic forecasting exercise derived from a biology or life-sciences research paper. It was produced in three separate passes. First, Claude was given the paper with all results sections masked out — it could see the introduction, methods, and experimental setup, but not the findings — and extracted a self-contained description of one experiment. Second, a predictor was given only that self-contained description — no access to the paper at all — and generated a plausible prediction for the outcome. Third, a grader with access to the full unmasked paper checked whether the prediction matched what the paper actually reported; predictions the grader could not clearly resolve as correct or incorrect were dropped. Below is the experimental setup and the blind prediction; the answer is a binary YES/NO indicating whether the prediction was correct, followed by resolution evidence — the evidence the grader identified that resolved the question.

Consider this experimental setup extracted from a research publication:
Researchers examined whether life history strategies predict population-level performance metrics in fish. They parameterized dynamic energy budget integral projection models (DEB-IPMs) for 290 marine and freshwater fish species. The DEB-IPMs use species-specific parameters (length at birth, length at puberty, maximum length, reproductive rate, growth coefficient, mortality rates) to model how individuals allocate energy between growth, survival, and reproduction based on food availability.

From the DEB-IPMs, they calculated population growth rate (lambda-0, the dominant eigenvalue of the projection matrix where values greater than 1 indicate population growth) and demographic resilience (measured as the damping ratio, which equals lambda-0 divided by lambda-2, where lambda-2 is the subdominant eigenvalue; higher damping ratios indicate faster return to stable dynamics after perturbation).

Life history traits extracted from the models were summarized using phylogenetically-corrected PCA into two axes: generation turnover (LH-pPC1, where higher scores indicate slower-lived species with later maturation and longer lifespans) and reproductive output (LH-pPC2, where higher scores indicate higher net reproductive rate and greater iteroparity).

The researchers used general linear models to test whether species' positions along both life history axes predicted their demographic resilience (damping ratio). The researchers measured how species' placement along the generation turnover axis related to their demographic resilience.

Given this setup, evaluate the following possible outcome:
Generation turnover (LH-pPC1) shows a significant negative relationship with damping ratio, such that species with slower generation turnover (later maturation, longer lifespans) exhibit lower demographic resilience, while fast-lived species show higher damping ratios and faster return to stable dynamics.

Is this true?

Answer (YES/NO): NO